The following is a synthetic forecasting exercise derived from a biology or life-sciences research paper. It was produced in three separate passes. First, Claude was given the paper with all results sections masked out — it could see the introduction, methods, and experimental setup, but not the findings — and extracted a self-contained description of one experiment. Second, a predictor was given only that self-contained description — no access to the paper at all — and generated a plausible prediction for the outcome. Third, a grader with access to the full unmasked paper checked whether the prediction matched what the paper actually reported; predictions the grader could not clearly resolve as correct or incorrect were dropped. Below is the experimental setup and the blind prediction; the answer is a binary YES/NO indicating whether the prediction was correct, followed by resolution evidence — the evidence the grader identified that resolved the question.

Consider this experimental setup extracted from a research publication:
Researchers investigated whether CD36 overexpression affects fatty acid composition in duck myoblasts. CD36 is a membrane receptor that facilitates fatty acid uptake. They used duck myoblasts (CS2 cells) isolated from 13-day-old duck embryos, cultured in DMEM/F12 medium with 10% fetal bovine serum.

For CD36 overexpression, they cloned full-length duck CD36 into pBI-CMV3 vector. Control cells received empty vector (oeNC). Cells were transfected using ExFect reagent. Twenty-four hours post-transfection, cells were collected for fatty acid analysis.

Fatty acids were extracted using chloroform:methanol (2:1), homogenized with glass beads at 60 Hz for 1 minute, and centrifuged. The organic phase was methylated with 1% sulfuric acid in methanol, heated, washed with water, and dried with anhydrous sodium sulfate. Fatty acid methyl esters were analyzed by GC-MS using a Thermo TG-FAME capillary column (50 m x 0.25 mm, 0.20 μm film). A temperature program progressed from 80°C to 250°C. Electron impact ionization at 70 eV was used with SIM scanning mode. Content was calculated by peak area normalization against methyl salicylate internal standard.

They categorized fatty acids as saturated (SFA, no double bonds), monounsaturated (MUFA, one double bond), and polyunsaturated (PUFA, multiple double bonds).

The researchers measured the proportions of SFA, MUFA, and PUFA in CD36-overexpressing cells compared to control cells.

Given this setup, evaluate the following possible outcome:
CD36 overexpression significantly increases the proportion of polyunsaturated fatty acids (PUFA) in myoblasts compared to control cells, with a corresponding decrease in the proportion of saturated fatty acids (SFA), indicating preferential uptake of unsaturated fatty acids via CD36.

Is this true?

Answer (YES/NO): NO